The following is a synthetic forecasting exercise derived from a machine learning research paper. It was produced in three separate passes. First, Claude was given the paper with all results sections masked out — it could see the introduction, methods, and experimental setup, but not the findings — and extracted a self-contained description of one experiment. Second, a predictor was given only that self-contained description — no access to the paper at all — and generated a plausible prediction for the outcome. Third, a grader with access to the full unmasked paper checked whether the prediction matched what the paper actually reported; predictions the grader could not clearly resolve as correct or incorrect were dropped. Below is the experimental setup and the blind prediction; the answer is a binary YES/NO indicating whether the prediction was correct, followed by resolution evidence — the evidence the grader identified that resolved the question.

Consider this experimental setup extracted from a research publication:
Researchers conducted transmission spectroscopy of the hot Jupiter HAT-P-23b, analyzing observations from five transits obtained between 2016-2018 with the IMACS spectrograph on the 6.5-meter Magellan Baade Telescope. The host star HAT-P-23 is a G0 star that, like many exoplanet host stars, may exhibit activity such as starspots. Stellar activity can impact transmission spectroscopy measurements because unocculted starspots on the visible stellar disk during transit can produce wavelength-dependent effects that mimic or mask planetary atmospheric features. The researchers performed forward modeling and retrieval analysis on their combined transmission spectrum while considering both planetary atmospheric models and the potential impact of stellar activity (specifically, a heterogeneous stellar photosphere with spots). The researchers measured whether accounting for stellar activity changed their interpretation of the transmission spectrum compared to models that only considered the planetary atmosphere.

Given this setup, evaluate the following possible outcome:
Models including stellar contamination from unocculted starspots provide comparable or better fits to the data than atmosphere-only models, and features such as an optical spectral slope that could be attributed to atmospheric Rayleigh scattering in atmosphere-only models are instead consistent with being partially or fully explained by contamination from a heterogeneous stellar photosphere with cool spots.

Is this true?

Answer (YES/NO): NO